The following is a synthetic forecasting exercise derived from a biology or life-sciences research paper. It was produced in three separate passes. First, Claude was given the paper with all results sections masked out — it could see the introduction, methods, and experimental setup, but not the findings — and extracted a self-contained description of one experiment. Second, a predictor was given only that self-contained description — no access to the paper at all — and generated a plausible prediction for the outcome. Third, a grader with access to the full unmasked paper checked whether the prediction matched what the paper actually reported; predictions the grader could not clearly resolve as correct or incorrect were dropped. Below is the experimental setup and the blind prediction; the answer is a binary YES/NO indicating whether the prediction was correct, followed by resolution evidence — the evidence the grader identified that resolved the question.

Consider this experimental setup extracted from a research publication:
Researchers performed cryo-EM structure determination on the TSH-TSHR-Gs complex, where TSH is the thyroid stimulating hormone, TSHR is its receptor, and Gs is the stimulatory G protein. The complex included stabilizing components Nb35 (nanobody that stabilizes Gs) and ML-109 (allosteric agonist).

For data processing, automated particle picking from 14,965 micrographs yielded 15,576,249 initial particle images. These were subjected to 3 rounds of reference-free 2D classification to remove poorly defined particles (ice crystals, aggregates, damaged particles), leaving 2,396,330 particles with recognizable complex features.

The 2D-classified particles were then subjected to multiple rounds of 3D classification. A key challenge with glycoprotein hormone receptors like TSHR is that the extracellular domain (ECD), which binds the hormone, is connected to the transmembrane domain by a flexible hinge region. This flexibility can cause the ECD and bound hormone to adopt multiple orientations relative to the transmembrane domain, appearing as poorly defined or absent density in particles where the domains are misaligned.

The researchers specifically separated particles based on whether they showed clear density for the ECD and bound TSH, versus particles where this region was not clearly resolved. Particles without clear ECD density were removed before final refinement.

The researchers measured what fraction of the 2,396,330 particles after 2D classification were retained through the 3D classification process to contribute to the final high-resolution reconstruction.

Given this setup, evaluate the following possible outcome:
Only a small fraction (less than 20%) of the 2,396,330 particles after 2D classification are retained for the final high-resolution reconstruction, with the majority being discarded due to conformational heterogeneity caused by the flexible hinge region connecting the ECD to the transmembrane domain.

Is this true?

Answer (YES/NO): NO